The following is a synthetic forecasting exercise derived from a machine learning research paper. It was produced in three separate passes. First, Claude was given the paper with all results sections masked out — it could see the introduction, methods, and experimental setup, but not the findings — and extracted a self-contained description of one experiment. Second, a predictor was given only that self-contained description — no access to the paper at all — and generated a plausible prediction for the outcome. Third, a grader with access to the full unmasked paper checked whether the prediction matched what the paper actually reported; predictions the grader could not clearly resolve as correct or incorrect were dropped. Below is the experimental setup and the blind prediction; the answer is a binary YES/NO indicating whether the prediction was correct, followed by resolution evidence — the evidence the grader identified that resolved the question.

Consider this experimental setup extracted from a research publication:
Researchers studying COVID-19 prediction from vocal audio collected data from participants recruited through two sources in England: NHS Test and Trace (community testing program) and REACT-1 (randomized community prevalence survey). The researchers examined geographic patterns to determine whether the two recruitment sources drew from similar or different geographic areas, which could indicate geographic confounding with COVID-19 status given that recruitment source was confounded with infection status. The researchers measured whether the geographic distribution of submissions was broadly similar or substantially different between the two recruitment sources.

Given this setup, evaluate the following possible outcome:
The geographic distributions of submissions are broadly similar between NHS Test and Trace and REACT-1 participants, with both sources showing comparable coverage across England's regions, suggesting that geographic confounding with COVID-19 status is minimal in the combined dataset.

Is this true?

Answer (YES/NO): NO